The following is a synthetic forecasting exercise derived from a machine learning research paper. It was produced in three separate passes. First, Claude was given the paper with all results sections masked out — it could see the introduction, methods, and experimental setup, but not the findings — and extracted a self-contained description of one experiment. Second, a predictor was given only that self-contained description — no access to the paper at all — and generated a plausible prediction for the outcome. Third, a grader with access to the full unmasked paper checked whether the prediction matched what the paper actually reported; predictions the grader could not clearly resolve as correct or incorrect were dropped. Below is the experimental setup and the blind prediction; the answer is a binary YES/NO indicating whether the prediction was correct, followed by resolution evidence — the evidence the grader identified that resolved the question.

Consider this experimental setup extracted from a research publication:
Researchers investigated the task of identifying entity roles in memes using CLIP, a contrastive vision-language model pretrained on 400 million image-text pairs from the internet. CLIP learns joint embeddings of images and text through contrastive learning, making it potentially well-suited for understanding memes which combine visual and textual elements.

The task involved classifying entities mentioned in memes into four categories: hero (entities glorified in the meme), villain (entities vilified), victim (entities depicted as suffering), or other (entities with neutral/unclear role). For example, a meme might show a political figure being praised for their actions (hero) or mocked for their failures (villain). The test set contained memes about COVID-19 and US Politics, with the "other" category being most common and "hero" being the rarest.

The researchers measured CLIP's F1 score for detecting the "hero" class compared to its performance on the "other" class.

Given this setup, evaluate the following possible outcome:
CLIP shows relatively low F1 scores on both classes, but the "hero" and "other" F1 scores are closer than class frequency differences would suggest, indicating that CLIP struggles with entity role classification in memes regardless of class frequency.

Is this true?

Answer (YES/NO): NO